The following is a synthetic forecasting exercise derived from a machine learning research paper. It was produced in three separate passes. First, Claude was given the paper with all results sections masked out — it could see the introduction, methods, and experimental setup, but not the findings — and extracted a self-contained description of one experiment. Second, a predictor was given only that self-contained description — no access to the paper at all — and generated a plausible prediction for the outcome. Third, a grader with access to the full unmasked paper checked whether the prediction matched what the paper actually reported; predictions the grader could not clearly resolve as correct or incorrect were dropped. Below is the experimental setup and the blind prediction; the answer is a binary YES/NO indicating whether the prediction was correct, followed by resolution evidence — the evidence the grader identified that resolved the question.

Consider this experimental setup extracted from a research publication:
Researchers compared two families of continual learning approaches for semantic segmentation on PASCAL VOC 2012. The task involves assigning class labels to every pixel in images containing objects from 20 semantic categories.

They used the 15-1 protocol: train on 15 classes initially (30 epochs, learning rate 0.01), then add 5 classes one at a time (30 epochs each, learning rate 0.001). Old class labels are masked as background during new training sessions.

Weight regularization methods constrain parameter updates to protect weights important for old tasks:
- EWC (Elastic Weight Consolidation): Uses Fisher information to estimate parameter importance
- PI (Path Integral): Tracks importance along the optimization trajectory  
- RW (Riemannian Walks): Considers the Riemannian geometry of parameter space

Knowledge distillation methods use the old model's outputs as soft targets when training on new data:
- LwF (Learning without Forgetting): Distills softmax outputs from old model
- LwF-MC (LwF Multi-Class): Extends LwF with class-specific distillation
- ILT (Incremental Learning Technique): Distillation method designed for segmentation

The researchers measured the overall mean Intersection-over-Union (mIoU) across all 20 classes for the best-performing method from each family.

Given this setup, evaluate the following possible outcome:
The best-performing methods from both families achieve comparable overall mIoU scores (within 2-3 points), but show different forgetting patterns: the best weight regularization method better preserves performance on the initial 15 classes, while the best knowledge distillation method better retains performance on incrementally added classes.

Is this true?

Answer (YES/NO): NO